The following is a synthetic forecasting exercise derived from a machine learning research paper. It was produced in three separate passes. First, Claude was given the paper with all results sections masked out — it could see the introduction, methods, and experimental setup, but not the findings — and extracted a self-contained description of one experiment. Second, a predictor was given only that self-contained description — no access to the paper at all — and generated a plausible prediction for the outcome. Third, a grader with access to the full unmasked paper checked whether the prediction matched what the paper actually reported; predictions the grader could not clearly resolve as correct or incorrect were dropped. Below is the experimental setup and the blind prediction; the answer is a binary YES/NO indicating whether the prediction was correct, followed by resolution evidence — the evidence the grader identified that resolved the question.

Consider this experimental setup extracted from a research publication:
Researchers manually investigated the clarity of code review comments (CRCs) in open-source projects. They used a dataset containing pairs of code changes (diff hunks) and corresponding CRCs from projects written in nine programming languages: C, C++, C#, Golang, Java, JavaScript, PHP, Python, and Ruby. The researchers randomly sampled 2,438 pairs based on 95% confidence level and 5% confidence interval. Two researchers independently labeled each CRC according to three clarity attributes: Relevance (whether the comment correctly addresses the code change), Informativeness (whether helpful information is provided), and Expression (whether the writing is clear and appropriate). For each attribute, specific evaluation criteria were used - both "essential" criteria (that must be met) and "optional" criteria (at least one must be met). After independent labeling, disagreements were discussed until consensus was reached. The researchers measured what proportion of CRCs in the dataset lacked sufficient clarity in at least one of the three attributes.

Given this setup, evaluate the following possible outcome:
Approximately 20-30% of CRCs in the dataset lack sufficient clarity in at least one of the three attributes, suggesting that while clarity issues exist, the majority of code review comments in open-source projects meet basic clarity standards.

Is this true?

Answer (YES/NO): YES